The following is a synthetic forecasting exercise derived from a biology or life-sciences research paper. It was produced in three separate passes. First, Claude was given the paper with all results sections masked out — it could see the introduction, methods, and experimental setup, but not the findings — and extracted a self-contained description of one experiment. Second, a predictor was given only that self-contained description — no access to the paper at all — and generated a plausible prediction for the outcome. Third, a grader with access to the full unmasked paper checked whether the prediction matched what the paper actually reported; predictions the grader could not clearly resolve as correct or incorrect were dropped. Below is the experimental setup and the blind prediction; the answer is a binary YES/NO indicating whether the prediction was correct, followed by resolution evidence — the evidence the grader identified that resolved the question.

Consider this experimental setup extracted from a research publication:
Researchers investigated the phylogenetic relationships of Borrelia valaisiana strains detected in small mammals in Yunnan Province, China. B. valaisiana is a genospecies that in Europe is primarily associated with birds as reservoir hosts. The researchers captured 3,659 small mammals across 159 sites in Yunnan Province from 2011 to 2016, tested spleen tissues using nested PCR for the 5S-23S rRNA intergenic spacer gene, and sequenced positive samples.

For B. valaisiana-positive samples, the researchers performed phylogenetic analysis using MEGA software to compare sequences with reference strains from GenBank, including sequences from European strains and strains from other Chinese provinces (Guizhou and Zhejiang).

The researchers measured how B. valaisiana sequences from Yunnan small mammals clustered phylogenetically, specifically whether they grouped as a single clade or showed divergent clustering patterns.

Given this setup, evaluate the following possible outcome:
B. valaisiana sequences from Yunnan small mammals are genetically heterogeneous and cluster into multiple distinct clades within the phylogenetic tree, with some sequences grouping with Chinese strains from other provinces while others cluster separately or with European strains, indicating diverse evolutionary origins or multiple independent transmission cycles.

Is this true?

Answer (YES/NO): YES